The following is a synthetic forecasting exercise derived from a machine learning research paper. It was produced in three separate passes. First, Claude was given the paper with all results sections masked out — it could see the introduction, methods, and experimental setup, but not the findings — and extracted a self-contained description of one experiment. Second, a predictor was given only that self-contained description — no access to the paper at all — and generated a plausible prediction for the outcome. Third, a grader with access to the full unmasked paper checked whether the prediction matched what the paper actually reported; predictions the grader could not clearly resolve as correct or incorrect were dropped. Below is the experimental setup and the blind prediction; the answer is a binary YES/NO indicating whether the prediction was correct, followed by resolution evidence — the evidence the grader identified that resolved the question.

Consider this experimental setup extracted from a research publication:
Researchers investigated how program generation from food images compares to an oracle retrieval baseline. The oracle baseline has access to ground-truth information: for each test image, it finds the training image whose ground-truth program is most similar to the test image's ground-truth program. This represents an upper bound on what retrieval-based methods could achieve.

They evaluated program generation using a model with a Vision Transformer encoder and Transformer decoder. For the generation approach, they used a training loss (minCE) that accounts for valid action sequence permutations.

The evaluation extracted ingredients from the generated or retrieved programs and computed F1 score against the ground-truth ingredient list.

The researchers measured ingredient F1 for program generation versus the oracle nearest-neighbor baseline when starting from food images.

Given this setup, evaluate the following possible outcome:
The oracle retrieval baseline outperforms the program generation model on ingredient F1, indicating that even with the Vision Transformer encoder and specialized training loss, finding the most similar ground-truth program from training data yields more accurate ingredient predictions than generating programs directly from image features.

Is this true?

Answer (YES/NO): NO